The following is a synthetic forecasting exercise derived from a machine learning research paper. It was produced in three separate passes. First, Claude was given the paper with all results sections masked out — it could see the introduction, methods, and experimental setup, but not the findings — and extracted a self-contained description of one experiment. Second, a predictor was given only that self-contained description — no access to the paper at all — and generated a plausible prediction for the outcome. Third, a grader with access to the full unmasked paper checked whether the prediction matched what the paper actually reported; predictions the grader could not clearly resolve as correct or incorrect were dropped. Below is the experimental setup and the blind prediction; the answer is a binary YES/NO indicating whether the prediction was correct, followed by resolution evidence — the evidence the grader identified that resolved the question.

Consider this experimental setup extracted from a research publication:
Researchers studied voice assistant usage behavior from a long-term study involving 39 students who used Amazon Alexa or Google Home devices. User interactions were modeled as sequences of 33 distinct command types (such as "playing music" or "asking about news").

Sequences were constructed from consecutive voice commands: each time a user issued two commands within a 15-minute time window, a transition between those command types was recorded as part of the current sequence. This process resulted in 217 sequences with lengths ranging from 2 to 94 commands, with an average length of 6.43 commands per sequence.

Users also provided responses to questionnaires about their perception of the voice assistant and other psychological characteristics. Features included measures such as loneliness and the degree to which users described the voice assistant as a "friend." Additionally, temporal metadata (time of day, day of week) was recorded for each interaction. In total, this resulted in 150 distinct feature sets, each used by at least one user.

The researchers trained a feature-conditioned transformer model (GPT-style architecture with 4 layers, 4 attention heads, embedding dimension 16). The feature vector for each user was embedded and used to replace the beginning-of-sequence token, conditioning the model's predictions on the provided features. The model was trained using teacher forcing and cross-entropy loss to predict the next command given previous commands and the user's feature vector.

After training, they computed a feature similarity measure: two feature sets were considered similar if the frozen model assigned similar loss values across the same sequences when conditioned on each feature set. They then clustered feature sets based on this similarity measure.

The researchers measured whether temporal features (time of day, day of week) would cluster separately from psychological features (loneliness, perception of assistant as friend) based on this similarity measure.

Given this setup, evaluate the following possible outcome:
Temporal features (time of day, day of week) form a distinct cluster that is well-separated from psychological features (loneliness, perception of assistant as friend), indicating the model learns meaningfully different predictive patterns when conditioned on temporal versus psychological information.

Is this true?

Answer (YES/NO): NO